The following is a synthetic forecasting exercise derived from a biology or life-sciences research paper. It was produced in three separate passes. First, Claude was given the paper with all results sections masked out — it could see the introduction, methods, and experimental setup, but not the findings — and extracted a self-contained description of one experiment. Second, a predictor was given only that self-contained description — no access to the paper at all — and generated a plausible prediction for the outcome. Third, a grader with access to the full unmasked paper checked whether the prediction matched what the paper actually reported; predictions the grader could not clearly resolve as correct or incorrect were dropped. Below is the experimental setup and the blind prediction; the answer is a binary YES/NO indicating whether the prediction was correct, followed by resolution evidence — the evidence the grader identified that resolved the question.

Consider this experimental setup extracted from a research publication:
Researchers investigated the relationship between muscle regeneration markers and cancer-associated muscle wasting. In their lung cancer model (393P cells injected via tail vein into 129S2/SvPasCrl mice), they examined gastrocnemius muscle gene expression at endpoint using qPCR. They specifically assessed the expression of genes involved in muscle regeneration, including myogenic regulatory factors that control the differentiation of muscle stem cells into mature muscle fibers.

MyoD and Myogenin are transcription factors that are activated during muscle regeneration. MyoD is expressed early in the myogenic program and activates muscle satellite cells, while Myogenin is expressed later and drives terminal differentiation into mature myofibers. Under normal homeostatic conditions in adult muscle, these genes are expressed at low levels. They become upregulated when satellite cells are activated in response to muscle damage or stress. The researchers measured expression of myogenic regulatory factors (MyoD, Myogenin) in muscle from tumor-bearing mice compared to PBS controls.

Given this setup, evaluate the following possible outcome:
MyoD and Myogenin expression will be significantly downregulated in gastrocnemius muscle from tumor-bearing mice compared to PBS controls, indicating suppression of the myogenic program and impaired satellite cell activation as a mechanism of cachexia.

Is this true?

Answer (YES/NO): NO